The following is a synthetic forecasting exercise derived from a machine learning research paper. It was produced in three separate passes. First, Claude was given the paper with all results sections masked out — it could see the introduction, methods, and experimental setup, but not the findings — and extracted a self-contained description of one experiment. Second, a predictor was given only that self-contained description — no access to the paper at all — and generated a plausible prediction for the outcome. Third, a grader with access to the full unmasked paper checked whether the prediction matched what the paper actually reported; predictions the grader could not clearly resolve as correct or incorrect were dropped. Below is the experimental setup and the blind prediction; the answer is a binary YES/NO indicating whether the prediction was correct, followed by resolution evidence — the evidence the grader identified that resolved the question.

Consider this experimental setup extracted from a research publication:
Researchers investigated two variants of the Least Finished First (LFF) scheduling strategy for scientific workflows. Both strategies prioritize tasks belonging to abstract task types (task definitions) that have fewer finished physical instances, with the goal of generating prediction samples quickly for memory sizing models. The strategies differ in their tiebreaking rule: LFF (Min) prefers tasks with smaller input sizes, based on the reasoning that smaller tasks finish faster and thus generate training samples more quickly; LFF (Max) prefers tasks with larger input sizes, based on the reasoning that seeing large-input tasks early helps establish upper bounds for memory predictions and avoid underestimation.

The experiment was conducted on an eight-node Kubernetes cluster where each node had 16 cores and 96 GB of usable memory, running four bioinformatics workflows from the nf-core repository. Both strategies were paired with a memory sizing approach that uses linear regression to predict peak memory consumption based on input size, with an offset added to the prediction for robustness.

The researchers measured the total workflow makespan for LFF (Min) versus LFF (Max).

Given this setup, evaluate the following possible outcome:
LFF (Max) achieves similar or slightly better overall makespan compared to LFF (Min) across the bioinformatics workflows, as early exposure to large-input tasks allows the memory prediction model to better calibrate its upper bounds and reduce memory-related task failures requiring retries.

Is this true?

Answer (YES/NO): NO